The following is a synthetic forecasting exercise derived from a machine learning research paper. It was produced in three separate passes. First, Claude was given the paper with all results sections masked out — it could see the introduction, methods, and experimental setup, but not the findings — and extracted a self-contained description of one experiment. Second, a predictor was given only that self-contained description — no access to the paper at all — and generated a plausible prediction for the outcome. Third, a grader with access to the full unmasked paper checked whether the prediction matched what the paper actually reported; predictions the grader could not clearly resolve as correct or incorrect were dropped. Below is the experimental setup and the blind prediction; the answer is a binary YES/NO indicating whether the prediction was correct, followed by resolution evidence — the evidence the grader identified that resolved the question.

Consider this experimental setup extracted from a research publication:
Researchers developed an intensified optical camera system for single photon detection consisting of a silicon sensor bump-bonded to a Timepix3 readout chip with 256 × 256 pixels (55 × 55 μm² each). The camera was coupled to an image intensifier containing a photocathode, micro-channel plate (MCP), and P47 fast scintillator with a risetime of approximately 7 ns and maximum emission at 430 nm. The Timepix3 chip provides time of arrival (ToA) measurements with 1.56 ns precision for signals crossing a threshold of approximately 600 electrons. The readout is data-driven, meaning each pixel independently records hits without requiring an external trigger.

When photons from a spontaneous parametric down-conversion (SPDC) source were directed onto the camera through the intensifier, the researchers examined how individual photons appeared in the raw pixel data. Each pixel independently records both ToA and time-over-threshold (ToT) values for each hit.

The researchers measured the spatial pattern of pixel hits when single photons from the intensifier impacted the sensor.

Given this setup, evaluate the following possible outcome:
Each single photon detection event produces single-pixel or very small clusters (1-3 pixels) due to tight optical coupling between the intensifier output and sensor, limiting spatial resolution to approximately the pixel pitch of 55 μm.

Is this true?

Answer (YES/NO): NO